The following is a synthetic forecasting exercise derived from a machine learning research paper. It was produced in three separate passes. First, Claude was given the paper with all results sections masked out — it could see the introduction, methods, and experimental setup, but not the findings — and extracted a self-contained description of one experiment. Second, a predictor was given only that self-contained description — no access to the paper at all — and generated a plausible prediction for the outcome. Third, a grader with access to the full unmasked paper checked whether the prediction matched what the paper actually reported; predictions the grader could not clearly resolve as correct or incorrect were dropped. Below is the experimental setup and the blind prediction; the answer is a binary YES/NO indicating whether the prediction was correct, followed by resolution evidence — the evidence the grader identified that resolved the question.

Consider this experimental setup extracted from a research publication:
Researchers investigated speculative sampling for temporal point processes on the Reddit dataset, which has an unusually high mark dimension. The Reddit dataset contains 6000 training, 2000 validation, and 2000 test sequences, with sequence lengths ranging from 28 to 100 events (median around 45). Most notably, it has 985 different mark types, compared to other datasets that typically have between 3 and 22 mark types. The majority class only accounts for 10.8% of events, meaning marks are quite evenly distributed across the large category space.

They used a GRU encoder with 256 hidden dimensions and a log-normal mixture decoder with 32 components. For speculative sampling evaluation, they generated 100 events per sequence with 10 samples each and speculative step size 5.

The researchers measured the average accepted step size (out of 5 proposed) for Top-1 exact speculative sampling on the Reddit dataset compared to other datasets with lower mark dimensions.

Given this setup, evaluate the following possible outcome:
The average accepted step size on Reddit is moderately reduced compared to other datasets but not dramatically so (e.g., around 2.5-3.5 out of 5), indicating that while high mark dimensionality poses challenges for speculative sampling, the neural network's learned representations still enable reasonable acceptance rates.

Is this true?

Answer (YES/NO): NO